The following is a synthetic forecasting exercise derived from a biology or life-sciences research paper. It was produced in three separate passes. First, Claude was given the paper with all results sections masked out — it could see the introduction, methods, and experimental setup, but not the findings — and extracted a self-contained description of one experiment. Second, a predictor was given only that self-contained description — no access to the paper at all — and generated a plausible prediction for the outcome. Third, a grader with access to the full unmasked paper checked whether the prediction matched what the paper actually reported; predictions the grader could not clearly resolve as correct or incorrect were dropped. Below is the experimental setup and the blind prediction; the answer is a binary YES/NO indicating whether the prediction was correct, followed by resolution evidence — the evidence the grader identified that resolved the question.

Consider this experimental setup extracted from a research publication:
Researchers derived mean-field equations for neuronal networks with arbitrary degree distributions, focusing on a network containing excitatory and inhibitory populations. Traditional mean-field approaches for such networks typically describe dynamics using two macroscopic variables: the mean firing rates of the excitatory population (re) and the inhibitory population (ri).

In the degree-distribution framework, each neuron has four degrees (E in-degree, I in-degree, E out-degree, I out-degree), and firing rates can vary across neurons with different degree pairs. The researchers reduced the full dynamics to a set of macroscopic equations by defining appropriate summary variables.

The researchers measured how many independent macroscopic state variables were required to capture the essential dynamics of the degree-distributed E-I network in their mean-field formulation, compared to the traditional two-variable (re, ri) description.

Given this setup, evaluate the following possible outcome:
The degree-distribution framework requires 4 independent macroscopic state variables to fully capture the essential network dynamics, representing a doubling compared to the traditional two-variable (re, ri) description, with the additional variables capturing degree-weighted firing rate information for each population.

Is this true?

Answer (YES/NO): YES